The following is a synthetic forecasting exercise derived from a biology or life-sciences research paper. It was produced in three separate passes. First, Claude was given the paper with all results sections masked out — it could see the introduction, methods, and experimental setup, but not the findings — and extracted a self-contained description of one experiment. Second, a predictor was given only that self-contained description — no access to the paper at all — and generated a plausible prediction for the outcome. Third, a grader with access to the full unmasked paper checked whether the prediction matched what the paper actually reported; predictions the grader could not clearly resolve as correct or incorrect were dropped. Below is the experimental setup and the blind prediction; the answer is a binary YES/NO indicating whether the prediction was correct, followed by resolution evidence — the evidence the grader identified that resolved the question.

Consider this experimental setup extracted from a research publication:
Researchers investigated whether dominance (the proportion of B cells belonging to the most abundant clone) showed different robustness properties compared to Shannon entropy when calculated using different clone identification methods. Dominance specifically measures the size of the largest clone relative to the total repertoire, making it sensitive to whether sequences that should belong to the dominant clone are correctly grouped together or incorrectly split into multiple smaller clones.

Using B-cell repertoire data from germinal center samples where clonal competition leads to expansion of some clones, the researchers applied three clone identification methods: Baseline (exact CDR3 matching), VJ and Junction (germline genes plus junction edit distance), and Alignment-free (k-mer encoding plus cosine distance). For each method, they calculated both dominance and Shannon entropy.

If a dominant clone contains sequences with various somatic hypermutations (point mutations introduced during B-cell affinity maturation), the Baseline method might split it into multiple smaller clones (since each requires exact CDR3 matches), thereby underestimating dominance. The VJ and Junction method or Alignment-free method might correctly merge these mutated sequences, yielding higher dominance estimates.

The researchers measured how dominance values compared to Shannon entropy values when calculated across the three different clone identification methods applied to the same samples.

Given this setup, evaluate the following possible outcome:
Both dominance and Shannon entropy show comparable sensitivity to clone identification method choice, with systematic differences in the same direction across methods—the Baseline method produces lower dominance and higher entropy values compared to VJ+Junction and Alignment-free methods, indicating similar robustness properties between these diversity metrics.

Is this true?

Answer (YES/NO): NO